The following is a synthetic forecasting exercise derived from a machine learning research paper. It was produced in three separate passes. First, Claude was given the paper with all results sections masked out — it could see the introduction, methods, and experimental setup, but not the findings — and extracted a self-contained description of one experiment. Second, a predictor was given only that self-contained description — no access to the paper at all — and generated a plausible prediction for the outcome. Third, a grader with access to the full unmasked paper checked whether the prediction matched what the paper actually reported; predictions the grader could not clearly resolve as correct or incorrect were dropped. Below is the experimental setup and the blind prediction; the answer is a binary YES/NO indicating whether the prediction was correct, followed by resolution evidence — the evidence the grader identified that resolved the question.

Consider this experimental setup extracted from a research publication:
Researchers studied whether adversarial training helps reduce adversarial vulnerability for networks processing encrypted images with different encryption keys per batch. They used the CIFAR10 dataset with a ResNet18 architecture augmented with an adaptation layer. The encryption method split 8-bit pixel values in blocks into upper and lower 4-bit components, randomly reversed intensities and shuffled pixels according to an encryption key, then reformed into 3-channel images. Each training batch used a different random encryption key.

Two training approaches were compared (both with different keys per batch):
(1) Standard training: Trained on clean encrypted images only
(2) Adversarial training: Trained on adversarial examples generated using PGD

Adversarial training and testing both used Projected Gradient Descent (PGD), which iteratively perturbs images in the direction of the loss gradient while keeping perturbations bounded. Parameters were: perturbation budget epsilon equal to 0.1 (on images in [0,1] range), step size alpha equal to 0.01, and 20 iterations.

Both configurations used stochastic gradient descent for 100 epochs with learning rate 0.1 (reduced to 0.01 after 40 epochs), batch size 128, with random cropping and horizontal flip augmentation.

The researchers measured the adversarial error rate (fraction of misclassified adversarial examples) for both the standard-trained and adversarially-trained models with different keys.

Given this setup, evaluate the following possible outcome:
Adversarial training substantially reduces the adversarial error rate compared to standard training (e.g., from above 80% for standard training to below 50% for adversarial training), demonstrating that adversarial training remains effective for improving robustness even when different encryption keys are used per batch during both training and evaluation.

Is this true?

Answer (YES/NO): NO